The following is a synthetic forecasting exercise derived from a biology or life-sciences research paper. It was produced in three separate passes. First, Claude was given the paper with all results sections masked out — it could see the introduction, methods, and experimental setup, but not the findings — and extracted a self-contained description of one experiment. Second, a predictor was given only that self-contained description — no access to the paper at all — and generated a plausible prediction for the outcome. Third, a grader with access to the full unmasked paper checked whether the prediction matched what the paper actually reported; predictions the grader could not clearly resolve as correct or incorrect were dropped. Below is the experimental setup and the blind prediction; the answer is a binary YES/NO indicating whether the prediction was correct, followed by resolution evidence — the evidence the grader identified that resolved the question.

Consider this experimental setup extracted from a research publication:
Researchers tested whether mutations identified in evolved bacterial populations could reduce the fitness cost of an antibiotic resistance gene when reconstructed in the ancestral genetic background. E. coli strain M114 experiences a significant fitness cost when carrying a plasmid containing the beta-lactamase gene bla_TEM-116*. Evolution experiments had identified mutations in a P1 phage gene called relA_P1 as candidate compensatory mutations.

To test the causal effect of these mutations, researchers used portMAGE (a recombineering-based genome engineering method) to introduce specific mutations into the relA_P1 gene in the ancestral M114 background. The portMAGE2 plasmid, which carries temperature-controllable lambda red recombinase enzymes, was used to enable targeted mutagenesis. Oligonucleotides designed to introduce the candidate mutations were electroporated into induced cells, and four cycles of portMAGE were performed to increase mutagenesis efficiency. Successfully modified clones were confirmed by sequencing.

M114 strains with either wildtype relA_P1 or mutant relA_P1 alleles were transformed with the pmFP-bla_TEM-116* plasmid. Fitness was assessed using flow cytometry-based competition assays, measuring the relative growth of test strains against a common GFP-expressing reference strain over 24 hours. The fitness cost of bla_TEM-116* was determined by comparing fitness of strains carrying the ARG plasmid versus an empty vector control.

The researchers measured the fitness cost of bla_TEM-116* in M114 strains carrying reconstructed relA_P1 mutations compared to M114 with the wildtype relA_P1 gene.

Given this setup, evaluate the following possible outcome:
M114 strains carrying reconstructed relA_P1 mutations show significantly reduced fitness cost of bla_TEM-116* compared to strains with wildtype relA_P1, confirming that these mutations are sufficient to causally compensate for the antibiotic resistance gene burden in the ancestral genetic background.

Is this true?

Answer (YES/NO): YES